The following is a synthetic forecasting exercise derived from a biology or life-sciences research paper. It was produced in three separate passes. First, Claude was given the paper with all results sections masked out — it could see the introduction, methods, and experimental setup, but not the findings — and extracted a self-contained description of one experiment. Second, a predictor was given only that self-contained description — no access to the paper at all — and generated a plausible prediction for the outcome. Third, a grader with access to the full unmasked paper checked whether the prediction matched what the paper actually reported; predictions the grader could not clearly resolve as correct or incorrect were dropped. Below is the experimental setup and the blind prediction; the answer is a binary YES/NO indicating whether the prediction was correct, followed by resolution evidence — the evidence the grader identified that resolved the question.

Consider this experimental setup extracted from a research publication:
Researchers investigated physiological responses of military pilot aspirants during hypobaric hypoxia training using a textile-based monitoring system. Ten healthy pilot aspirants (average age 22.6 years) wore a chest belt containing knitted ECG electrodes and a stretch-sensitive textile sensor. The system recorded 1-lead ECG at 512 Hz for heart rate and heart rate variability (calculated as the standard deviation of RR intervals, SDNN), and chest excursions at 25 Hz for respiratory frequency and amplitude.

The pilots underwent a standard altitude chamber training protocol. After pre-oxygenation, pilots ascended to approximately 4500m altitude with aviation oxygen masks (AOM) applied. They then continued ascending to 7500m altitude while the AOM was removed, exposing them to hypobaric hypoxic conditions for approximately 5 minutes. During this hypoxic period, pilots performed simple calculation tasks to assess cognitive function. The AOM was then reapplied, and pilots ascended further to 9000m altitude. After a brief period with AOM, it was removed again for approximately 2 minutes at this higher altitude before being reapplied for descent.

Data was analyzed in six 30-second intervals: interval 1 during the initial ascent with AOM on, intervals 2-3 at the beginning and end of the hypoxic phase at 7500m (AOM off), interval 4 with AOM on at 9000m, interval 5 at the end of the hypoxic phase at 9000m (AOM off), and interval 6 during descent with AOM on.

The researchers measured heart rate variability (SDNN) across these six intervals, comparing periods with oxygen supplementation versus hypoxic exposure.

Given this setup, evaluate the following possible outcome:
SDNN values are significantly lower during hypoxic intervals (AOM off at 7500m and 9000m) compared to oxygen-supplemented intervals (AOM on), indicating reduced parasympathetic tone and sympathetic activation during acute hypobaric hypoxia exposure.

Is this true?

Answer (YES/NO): NO